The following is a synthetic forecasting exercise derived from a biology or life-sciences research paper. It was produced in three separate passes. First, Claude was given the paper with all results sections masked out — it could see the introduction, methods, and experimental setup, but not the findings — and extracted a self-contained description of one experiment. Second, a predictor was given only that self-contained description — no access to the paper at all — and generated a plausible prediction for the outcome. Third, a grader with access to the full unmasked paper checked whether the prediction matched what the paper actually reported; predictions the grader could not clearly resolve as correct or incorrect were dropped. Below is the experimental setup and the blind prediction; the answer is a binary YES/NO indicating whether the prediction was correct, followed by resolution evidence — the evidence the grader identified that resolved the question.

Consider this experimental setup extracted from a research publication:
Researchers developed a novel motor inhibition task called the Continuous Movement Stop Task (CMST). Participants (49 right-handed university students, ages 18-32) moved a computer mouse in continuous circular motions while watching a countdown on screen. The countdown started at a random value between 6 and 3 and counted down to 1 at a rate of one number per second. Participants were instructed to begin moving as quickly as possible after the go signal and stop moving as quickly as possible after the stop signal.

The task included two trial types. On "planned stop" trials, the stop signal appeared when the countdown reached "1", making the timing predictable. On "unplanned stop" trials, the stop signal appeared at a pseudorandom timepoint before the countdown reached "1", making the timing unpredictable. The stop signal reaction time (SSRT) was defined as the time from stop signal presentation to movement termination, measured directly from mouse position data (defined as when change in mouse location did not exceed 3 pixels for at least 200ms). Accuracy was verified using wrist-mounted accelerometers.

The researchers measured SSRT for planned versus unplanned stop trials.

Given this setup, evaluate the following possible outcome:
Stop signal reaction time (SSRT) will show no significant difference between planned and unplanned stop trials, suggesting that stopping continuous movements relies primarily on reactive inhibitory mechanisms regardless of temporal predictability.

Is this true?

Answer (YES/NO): NO